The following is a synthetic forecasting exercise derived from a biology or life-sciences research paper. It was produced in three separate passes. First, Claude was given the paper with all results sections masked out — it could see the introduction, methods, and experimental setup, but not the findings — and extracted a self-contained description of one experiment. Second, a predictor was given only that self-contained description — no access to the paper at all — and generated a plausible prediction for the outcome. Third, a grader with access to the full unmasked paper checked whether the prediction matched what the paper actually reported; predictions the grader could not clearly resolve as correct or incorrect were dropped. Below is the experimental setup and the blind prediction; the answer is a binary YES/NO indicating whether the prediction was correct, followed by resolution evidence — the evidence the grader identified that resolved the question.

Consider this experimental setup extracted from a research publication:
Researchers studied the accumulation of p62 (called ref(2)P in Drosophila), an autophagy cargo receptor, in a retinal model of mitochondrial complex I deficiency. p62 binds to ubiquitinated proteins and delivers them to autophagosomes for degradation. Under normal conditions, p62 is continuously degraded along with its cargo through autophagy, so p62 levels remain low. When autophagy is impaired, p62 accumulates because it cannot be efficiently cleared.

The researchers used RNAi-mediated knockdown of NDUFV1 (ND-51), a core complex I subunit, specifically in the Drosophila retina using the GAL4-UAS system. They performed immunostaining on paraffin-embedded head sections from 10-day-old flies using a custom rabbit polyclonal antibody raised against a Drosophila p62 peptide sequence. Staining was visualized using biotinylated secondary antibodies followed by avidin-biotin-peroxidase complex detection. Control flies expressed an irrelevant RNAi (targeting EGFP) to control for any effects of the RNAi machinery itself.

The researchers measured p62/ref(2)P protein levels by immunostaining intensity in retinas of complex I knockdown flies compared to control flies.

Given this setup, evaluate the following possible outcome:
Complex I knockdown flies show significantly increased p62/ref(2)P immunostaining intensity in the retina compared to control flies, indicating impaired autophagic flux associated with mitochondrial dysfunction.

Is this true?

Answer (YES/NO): YES